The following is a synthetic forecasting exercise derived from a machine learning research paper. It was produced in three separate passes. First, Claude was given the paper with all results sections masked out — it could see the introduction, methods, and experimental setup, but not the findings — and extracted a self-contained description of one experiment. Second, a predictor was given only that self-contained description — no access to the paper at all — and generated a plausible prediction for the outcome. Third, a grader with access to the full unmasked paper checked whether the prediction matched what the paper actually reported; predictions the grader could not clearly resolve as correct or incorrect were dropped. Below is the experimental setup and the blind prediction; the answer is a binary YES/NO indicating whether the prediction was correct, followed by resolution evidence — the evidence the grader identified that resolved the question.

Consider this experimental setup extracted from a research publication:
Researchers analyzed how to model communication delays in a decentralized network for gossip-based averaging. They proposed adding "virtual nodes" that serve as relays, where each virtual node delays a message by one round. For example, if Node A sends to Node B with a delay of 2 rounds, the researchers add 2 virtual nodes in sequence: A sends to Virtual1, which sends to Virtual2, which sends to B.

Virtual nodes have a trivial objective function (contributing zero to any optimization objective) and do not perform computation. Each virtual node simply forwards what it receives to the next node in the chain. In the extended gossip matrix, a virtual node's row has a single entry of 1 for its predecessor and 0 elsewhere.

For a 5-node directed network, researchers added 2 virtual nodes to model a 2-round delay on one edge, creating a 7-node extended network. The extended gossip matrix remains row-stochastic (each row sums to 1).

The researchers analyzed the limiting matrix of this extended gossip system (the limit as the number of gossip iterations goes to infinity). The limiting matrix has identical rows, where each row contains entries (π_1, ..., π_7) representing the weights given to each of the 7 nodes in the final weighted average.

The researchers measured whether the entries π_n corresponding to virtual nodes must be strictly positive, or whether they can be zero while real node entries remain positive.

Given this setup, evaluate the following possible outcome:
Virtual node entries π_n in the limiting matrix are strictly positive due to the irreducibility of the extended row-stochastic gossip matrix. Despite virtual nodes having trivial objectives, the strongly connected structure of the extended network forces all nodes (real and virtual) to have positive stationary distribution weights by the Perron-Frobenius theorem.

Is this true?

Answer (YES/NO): NO